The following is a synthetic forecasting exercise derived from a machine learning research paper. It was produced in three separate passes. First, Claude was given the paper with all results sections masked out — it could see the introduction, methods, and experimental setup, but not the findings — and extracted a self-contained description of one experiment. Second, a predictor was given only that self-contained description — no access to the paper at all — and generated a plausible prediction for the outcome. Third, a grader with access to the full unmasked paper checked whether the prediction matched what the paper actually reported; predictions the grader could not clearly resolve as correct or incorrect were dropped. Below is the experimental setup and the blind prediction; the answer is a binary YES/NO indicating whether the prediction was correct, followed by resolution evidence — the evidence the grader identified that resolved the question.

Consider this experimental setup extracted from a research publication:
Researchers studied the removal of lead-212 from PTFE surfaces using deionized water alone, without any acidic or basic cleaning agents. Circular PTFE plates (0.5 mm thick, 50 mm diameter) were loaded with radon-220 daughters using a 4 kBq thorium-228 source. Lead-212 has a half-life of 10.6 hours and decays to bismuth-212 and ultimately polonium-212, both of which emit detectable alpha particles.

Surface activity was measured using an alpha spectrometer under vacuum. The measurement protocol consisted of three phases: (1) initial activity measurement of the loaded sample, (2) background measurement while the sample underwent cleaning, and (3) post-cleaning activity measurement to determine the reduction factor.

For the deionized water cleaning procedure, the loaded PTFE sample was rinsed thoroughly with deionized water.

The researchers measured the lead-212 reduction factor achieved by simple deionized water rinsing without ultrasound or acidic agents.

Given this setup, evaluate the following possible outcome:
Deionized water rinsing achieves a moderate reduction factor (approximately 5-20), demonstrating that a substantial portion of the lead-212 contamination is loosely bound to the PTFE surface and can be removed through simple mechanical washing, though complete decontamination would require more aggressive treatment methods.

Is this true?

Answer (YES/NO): NO